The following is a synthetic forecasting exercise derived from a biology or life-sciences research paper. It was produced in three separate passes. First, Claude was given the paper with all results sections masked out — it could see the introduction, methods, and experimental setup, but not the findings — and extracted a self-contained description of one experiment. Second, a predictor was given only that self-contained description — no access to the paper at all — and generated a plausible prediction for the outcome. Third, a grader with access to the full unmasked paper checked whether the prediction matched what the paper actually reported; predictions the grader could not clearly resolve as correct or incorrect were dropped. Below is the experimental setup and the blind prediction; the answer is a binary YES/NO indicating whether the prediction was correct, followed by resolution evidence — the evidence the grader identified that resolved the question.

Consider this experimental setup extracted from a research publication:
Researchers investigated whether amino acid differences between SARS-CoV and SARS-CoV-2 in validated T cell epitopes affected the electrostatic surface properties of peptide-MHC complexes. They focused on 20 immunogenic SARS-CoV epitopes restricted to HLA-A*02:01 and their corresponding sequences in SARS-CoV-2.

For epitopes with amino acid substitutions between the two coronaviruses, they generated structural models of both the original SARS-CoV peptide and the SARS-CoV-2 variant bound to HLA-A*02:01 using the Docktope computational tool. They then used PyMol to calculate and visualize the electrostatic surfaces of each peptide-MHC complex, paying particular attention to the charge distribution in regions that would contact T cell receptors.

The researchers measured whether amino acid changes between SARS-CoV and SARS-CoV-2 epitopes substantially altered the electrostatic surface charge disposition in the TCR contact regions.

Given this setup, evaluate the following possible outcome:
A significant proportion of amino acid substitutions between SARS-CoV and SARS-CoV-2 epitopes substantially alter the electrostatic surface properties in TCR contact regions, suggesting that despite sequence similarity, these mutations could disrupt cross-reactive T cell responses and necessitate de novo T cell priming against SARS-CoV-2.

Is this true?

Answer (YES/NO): NO